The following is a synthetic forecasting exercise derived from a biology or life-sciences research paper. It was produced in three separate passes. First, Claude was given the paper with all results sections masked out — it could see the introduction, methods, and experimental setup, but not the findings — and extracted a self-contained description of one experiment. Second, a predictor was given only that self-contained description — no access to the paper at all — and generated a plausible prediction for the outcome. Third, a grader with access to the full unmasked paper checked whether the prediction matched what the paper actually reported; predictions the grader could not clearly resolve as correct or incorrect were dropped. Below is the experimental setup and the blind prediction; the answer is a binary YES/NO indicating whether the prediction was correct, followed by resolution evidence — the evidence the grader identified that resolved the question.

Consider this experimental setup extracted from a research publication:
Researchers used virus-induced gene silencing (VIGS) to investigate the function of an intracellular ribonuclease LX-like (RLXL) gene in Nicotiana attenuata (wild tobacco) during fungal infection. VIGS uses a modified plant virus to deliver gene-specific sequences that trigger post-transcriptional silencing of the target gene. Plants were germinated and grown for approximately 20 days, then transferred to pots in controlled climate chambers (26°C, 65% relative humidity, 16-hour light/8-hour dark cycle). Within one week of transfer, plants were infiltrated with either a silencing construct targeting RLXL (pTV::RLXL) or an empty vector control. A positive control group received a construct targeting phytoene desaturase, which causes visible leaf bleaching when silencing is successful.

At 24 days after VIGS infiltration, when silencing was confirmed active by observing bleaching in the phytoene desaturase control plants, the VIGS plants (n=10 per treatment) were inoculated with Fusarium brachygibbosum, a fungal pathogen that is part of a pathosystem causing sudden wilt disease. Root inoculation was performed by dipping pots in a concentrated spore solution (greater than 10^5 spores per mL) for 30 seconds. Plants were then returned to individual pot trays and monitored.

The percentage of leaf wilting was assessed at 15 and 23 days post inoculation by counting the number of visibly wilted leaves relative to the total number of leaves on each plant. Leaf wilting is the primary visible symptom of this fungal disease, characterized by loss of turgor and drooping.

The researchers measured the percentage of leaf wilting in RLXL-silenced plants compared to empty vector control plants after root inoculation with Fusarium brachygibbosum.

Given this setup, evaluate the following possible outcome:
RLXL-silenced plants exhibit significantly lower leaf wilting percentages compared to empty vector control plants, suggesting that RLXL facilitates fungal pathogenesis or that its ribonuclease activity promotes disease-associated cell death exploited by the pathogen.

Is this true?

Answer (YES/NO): NO